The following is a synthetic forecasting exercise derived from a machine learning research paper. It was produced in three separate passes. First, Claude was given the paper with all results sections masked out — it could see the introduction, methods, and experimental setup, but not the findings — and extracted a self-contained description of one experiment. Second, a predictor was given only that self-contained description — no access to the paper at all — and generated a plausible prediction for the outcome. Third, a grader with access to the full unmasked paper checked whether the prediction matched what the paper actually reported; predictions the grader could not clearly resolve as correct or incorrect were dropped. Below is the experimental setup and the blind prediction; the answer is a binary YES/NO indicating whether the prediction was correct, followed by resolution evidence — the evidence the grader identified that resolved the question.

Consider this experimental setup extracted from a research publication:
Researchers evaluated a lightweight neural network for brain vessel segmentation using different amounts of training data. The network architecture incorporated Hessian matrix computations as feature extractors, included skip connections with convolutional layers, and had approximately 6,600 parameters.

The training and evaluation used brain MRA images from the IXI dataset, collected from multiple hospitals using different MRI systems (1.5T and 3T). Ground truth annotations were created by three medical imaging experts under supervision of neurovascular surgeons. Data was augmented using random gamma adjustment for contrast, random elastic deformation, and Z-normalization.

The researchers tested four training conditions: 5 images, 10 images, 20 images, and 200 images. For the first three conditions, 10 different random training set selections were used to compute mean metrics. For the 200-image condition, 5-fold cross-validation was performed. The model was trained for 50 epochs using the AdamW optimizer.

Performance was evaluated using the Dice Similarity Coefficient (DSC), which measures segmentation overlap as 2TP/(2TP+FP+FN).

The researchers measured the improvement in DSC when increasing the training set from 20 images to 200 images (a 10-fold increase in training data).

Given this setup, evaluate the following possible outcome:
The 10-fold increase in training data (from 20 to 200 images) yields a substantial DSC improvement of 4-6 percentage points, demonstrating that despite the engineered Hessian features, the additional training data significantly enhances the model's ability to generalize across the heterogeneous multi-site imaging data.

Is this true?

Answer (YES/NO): NO